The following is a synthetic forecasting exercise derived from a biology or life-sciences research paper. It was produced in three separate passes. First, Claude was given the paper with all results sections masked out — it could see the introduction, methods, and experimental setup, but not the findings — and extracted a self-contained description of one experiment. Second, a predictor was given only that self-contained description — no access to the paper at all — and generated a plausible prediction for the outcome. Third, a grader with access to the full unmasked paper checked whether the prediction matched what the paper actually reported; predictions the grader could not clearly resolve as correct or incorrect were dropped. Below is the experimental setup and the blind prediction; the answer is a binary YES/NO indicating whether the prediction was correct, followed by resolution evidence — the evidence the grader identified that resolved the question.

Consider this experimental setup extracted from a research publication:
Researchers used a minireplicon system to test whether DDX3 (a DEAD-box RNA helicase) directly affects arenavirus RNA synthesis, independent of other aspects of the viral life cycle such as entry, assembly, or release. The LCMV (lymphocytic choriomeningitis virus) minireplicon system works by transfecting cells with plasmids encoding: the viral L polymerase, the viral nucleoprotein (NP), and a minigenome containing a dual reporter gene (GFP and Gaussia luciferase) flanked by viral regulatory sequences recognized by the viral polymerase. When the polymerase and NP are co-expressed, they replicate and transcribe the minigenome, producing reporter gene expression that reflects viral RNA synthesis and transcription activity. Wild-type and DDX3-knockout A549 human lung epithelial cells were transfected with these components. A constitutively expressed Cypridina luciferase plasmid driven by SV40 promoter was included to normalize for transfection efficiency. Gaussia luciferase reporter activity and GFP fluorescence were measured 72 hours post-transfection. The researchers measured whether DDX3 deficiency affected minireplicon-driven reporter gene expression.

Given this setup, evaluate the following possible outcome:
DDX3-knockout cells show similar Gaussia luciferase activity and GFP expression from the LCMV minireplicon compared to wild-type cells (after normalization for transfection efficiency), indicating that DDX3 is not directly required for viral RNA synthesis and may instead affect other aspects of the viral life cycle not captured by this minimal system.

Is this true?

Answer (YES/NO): NO